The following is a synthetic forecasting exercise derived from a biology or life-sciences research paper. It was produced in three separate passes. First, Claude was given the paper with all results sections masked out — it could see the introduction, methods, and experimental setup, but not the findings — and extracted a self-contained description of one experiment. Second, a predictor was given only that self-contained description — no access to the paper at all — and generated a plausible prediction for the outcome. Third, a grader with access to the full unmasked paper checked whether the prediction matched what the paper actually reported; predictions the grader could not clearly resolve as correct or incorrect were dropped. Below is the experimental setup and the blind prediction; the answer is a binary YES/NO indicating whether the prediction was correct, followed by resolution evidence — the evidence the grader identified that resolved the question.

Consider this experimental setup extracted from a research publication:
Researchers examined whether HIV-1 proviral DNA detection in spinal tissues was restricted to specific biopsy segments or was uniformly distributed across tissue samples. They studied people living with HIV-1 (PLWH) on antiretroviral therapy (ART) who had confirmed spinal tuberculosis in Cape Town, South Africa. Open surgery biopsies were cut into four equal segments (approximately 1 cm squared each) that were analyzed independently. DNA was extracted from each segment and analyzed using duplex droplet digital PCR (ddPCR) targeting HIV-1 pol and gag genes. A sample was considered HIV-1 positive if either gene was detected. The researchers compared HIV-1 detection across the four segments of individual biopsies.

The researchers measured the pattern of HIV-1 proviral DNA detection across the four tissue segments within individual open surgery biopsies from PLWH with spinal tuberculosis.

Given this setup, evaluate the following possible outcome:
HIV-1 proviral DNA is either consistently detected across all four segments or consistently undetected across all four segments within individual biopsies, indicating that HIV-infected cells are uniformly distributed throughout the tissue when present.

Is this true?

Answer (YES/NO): NO